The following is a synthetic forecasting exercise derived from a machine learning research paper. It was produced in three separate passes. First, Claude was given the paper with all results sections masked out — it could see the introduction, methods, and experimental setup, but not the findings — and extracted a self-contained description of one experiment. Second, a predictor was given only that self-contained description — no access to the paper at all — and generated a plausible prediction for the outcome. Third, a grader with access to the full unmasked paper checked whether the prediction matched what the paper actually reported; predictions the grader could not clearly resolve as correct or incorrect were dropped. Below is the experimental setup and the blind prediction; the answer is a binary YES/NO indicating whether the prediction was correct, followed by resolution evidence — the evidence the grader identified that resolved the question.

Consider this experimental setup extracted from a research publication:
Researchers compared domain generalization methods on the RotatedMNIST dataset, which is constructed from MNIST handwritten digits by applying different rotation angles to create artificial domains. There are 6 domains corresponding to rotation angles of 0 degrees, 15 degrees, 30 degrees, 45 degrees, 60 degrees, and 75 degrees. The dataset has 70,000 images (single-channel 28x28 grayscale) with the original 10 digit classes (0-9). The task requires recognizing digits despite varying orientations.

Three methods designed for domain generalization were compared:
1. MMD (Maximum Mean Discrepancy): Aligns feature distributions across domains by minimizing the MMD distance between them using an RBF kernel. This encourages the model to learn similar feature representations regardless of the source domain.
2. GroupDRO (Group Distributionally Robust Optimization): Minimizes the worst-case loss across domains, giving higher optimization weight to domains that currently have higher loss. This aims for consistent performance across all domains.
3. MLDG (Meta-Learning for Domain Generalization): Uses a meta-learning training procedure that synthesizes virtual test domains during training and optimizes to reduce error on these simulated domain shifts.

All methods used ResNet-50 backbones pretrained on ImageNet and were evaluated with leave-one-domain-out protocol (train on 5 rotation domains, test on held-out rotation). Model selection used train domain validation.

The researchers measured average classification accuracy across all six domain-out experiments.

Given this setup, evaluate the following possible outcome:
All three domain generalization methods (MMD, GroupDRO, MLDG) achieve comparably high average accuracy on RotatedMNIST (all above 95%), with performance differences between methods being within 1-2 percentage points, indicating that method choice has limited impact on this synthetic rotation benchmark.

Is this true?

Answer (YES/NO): YES